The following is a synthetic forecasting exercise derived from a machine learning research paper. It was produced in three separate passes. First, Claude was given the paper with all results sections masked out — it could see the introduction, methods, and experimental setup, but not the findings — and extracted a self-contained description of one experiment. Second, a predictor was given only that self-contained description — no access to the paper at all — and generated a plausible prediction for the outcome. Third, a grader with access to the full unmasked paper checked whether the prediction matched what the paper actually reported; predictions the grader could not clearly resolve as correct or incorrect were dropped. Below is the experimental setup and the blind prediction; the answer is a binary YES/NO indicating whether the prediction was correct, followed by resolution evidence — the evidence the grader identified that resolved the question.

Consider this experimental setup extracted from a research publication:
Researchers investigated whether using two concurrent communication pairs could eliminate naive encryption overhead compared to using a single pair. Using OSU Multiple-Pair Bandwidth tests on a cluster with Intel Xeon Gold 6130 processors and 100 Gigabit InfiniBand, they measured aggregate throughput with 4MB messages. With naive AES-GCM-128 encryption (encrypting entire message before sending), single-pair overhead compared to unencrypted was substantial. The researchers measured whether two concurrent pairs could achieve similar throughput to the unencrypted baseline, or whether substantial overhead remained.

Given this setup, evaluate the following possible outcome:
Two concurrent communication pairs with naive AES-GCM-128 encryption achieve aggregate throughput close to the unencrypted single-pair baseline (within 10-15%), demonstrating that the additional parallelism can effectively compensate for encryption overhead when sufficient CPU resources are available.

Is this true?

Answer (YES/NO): NO